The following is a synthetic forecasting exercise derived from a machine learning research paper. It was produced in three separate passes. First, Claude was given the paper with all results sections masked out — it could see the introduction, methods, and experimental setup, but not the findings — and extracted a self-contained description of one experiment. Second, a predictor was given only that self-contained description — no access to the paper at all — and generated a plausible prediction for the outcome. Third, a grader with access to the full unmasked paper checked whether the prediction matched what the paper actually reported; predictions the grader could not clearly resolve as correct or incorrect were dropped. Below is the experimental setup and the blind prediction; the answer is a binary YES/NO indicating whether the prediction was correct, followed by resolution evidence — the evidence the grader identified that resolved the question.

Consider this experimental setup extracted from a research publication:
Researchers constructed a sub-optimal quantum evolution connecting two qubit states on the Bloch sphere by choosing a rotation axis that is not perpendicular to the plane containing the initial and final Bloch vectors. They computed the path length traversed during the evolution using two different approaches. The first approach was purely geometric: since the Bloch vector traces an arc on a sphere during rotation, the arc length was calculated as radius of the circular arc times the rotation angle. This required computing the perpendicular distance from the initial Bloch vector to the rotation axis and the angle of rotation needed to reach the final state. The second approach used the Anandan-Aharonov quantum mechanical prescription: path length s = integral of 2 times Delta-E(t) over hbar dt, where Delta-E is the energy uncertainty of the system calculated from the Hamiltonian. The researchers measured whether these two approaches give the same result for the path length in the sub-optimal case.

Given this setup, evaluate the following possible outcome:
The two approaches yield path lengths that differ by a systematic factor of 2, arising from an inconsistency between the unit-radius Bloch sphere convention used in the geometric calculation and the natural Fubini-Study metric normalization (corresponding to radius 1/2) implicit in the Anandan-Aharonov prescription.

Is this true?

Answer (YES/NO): NO